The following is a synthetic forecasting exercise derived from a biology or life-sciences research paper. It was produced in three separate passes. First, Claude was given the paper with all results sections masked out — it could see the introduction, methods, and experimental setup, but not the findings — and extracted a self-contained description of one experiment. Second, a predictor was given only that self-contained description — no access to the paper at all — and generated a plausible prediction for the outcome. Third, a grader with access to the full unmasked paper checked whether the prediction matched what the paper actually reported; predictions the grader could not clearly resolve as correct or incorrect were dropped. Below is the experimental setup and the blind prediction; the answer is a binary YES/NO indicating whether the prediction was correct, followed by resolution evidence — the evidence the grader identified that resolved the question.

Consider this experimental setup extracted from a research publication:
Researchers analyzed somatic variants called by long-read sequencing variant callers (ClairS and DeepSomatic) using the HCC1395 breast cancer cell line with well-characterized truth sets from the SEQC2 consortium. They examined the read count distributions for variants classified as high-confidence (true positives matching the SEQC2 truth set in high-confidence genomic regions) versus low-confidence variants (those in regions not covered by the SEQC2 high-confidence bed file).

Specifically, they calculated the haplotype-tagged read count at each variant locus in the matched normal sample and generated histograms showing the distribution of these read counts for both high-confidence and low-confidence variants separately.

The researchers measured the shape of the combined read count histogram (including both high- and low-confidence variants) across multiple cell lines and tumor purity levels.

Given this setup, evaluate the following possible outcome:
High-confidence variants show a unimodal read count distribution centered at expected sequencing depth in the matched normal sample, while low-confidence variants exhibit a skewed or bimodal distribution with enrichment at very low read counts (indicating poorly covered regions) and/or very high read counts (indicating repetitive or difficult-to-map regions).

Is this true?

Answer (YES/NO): NO